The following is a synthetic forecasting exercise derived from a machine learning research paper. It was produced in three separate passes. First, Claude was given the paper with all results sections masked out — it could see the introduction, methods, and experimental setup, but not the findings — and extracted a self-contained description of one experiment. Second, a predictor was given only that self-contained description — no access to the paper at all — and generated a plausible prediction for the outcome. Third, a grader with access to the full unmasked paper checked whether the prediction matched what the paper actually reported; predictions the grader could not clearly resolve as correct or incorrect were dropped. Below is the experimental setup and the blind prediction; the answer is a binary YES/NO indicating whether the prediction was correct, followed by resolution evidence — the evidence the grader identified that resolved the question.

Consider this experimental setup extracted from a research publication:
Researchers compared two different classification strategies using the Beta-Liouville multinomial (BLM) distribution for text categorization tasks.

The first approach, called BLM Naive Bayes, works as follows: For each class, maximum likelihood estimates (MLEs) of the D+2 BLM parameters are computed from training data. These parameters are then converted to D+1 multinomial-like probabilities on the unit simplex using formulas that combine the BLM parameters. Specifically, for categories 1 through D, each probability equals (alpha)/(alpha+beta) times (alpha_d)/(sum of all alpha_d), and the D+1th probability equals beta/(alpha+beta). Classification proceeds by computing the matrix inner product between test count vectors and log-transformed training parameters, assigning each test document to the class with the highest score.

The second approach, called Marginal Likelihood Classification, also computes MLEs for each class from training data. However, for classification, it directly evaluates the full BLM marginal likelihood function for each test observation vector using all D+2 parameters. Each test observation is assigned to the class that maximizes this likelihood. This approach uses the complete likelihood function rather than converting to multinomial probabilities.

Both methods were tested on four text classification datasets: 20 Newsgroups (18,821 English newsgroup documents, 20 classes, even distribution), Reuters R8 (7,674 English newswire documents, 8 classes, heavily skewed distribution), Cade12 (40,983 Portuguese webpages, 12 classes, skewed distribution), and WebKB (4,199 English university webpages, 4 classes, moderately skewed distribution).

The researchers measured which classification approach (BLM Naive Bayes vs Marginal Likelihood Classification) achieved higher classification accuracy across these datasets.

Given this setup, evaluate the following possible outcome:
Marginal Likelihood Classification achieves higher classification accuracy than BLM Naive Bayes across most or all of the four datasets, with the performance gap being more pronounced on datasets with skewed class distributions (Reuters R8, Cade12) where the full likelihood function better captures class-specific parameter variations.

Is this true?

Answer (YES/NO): NO